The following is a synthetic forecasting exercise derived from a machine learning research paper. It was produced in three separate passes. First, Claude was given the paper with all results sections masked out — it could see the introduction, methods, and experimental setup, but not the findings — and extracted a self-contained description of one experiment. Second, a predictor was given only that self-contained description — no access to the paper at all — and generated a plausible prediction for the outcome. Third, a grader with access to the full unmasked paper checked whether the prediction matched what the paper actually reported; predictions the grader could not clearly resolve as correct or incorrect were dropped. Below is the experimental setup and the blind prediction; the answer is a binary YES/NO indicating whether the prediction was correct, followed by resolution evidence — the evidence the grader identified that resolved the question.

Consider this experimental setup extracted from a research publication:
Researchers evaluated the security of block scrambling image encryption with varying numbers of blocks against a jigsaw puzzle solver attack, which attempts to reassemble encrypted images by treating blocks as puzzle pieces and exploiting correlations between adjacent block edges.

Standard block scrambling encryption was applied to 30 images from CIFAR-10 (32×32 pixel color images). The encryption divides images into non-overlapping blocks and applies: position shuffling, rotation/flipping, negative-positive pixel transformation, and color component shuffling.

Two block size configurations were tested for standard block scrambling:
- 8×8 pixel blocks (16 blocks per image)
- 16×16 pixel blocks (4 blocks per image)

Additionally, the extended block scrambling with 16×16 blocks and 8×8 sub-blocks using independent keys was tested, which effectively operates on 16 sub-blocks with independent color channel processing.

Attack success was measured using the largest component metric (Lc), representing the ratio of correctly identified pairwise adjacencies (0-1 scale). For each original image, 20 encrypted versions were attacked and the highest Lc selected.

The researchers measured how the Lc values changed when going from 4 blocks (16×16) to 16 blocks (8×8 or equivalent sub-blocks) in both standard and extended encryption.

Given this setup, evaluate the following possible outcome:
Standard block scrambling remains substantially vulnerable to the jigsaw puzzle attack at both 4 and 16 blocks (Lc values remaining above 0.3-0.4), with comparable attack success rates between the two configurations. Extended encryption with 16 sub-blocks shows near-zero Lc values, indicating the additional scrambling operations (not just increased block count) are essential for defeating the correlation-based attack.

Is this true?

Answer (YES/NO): NO